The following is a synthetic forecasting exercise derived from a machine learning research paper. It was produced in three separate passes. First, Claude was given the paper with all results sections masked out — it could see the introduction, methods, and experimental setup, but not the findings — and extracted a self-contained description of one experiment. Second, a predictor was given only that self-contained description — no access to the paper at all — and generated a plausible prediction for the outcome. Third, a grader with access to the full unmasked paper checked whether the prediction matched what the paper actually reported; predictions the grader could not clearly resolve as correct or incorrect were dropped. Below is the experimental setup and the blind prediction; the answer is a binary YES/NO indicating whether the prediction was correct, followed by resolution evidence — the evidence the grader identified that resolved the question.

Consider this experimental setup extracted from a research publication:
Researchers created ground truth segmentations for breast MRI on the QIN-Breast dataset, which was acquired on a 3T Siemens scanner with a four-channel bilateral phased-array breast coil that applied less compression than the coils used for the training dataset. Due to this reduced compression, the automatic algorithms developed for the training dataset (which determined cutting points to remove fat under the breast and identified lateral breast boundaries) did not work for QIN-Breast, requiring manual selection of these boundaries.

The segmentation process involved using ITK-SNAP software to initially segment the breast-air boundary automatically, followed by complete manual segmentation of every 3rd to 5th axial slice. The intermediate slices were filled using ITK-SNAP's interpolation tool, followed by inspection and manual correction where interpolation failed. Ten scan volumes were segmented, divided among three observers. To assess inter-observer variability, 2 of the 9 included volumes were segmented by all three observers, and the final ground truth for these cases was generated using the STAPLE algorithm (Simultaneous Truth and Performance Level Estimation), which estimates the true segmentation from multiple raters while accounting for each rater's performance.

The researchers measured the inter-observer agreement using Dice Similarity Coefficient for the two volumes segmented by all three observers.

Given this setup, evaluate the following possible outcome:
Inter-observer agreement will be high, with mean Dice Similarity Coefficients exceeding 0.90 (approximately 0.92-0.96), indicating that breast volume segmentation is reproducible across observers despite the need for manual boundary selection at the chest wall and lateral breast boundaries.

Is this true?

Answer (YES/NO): YES